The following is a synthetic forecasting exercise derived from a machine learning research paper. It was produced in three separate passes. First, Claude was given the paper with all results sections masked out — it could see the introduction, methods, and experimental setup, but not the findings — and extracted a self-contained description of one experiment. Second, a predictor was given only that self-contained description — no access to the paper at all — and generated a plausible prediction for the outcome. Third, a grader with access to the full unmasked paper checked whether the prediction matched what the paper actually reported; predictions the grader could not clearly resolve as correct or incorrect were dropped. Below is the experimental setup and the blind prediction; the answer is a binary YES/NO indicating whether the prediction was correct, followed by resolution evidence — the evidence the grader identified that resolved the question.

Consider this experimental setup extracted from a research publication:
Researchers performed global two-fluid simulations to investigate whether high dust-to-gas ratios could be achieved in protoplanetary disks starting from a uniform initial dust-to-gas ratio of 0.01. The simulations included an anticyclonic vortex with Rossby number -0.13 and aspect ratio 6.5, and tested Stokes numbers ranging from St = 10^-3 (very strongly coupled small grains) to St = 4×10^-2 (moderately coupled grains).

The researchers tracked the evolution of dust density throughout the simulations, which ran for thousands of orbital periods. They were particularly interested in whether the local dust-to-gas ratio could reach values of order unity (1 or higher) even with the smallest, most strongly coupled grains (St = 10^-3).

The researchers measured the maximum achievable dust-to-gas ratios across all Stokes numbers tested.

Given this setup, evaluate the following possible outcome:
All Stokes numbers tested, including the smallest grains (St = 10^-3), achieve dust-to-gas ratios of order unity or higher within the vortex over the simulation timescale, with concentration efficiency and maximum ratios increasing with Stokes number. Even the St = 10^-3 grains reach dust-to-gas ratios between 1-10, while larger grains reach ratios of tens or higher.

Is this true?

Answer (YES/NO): NO